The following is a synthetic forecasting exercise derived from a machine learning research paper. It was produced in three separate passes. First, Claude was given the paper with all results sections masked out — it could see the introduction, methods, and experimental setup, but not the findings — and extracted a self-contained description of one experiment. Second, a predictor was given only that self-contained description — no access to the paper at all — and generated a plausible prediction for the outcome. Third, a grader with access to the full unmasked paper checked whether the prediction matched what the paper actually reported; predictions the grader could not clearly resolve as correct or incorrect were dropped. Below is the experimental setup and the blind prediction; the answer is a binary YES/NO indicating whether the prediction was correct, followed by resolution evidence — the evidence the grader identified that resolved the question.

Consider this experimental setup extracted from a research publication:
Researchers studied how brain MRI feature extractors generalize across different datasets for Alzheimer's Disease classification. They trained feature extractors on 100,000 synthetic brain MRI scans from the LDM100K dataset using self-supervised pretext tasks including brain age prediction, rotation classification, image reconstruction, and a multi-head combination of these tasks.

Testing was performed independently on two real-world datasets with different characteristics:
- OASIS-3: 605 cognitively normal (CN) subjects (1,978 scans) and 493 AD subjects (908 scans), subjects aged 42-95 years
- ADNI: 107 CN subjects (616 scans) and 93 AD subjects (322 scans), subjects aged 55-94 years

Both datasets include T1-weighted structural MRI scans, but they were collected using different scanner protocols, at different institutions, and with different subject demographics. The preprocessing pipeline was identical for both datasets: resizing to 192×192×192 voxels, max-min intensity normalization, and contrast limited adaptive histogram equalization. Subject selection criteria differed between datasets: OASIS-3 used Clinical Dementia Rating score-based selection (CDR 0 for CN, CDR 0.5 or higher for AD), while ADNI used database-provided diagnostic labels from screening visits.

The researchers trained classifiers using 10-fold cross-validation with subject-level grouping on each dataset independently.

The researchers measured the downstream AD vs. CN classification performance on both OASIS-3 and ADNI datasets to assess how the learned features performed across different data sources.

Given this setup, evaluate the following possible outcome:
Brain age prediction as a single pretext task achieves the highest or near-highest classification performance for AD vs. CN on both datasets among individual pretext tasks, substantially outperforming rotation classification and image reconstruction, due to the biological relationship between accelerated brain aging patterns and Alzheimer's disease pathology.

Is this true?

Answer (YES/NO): NO